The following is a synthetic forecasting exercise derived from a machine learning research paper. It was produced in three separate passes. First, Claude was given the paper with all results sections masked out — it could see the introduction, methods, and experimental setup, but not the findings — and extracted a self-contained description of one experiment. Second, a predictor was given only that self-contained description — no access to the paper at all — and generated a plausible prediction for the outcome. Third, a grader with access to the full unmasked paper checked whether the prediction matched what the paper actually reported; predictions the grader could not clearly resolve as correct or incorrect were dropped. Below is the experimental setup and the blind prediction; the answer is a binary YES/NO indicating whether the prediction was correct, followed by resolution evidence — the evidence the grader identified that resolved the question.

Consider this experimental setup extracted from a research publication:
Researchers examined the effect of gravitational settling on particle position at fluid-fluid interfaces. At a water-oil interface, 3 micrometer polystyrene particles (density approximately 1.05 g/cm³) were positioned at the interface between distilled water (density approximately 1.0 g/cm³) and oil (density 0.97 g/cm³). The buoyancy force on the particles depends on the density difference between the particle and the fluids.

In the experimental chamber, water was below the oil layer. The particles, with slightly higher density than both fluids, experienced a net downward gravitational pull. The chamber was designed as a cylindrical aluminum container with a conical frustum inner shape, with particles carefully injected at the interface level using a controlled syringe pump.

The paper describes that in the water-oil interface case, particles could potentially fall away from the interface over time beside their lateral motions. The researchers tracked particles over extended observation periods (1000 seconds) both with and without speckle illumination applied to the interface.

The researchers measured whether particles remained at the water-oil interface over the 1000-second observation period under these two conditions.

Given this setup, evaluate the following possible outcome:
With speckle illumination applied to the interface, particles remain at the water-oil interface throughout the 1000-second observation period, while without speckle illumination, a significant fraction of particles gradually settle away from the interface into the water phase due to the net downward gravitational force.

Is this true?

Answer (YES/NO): NO